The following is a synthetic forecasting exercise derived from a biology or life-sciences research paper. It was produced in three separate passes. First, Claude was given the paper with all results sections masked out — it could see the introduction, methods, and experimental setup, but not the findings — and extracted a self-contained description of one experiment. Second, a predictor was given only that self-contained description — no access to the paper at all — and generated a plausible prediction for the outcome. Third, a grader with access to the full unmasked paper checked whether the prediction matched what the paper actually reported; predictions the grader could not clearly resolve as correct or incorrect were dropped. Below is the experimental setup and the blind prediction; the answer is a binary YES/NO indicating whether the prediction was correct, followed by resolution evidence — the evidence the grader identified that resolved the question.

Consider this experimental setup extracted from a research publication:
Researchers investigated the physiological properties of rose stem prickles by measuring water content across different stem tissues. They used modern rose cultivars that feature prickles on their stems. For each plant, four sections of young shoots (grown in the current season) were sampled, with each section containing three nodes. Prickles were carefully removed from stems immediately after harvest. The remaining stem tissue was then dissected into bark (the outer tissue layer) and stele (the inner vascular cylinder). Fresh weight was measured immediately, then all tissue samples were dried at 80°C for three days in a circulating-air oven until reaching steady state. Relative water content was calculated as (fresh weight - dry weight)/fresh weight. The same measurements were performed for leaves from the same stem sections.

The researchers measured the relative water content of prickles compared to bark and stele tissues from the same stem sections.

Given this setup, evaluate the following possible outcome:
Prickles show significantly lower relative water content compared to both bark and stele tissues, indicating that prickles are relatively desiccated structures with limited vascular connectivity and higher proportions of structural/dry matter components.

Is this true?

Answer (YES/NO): NO